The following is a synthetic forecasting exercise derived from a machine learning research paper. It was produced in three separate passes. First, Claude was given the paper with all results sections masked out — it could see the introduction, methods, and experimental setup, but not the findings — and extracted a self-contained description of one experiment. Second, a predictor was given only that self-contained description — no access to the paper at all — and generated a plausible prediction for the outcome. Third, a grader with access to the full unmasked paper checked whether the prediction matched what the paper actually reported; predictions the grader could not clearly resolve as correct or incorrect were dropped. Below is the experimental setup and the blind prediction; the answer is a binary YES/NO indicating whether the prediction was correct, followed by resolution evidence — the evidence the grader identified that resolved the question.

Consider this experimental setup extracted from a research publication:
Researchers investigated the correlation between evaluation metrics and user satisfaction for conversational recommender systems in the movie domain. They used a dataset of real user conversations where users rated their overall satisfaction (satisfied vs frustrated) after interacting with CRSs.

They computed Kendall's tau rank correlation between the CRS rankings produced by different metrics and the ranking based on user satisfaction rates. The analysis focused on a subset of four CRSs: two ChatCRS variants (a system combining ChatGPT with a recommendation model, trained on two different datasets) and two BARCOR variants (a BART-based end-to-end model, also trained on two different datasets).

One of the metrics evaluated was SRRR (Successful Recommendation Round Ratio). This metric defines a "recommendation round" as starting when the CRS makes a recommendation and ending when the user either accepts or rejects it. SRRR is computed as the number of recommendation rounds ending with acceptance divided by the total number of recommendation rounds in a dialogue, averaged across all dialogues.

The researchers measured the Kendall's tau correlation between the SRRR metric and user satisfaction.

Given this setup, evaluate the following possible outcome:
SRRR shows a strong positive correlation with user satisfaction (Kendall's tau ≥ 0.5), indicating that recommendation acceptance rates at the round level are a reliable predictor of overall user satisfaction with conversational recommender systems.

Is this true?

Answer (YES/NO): NO